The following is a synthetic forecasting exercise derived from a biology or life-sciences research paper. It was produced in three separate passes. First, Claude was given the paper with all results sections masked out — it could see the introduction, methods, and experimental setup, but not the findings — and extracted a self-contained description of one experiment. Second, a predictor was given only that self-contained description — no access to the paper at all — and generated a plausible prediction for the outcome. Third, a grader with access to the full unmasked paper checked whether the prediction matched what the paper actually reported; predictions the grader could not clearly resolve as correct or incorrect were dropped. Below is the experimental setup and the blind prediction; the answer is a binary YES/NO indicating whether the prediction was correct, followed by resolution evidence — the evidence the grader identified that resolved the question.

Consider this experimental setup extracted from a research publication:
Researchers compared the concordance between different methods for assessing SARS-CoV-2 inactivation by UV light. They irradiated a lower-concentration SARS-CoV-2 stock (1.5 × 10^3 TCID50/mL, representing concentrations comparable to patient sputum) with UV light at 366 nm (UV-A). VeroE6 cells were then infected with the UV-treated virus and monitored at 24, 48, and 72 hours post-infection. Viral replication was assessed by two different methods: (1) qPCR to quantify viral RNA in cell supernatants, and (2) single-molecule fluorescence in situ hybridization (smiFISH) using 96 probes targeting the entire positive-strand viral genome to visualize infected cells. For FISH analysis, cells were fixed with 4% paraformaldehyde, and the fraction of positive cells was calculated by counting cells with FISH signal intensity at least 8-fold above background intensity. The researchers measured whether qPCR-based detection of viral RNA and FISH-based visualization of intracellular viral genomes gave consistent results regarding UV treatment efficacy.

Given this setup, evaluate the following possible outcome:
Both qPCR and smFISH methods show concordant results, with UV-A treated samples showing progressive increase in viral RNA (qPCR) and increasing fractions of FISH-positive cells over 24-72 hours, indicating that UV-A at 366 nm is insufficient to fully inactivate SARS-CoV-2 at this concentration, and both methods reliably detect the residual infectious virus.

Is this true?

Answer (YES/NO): NO